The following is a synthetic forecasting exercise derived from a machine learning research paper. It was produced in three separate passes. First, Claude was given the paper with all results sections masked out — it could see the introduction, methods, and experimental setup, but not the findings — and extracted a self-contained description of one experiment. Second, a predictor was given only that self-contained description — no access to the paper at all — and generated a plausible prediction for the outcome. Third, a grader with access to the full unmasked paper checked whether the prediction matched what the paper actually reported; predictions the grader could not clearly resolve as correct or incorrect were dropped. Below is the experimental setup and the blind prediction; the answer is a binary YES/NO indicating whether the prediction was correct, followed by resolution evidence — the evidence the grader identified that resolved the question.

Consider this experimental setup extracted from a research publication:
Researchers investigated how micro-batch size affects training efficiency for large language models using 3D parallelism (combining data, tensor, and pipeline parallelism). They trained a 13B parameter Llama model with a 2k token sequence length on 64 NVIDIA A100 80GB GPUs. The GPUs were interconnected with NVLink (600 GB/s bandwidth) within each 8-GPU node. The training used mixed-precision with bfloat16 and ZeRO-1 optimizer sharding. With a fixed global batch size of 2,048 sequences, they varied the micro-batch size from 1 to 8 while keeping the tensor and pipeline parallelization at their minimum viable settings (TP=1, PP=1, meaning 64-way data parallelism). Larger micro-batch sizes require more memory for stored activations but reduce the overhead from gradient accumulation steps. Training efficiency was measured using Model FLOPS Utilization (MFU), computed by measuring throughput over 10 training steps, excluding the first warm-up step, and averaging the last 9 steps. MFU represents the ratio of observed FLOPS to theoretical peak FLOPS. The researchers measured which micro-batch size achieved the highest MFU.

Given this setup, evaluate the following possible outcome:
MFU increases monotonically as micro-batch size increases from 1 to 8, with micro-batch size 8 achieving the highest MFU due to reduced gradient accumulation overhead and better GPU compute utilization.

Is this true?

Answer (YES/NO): NO